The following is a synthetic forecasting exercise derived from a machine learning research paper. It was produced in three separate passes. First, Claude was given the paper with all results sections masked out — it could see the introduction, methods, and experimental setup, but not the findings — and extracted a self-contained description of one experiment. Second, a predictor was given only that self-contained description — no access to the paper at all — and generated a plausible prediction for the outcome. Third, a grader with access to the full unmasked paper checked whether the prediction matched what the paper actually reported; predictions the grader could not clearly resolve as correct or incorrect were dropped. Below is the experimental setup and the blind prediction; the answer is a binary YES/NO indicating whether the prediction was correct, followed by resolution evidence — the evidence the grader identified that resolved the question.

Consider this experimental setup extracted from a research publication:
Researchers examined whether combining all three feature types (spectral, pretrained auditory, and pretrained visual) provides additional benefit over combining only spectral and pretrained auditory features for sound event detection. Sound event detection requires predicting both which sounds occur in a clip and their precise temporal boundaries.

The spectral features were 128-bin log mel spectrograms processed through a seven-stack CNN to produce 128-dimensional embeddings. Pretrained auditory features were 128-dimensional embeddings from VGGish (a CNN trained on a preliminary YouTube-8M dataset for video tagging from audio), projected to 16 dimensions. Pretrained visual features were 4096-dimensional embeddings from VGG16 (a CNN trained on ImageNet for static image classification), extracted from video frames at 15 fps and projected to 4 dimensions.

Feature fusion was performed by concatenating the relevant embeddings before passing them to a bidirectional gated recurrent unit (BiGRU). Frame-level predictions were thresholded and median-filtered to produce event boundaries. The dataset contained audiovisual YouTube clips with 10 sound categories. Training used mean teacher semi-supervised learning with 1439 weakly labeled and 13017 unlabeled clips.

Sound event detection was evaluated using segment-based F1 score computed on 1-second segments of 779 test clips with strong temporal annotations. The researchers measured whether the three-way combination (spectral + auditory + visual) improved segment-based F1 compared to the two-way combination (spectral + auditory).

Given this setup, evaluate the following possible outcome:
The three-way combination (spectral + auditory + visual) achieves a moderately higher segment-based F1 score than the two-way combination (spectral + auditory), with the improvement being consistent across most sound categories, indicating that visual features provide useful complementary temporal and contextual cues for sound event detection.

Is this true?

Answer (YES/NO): NO